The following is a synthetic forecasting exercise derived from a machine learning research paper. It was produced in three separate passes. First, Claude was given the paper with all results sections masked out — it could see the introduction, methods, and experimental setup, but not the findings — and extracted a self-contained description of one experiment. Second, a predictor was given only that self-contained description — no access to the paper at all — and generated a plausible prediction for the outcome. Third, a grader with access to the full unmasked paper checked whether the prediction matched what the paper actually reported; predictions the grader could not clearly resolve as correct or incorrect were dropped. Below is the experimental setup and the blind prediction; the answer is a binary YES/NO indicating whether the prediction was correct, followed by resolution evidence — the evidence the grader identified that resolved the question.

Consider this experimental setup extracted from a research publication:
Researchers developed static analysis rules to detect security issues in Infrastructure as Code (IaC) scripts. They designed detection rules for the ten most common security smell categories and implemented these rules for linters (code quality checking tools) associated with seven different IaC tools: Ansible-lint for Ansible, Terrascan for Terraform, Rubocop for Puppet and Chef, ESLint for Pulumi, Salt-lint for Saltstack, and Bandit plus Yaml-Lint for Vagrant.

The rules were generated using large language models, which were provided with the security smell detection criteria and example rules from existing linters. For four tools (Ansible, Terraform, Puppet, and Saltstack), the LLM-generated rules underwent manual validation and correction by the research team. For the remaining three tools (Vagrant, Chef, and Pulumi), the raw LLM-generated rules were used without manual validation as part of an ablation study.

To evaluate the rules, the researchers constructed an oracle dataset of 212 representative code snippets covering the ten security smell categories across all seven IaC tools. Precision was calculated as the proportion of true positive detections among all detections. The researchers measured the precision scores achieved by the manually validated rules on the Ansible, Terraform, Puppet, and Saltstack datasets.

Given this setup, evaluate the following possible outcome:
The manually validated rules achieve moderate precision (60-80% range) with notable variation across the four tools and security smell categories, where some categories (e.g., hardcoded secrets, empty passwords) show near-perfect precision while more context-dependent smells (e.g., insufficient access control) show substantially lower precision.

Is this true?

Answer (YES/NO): NO